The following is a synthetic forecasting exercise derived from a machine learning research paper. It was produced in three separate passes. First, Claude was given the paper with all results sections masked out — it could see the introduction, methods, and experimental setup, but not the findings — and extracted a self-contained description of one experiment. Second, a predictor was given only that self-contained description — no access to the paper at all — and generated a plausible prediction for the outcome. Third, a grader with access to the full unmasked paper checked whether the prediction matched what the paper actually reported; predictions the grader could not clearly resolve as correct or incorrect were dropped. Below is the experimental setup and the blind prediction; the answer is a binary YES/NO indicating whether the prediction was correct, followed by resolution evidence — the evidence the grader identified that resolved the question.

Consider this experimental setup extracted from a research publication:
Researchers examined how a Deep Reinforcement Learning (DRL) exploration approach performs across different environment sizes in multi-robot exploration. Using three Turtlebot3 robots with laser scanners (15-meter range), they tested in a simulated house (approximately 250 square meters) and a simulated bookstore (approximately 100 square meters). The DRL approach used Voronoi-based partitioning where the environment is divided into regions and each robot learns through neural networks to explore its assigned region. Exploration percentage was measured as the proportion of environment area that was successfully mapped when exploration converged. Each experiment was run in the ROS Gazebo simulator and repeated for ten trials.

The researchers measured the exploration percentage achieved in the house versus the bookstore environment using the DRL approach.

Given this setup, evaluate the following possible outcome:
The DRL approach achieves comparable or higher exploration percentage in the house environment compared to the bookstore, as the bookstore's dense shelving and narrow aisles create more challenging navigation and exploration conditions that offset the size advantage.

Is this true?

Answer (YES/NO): NO